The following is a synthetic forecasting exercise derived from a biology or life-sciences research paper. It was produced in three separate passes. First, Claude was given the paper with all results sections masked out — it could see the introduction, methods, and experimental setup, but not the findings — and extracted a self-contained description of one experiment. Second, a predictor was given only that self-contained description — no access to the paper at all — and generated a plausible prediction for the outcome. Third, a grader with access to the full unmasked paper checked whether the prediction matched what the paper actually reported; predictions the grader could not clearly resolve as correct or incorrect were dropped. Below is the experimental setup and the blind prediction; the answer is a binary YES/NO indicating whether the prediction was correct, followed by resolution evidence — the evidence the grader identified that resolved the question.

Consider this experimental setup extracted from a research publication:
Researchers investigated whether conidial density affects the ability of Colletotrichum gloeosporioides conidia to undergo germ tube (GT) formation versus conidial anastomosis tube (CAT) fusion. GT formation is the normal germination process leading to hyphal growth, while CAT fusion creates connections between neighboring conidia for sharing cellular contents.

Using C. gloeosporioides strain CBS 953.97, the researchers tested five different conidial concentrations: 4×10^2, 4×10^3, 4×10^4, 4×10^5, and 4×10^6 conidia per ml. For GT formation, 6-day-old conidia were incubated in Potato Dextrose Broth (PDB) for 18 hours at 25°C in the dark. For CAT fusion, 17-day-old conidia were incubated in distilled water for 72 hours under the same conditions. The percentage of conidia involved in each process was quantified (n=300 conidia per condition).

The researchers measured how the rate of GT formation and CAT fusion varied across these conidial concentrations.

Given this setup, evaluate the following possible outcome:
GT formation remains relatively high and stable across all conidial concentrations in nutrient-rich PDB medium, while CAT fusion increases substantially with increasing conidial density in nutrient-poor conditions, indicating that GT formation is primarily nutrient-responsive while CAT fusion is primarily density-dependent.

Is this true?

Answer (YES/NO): NO